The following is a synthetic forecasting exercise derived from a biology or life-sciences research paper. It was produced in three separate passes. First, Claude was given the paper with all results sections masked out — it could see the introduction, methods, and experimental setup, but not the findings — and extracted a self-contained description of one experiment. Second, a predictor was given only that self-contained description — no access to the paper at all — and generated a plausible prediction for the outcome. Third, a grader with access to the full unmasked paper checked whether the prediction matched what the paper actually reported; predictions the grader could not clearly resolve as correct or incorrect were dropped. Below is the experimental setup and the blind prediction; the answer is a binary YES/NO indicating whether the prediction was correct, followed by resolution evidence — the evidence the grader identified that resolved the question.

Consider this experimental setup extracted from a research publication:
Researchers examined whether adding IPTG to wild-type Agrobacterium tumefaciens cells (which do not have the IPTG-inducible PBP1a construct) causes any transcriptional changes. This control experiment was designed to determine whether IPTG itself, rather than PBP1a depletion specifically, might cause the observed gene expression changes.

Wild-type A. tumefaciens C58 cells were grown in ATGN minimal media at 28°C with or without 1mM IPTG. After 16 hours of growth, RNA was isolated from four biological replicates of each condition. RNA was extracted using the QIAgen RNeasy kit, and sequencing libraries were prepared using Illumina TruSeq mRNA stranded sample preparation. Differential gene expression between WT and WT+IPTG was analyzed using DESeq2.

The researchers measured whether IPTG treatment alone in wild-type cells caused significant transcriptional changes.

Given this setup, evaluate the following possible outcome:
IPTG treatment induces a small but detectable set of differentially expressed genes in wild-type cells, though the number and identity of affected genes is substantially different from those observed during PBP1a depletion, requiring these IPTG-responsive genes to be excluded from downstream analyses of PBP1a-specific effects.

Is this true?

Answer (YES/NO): NO